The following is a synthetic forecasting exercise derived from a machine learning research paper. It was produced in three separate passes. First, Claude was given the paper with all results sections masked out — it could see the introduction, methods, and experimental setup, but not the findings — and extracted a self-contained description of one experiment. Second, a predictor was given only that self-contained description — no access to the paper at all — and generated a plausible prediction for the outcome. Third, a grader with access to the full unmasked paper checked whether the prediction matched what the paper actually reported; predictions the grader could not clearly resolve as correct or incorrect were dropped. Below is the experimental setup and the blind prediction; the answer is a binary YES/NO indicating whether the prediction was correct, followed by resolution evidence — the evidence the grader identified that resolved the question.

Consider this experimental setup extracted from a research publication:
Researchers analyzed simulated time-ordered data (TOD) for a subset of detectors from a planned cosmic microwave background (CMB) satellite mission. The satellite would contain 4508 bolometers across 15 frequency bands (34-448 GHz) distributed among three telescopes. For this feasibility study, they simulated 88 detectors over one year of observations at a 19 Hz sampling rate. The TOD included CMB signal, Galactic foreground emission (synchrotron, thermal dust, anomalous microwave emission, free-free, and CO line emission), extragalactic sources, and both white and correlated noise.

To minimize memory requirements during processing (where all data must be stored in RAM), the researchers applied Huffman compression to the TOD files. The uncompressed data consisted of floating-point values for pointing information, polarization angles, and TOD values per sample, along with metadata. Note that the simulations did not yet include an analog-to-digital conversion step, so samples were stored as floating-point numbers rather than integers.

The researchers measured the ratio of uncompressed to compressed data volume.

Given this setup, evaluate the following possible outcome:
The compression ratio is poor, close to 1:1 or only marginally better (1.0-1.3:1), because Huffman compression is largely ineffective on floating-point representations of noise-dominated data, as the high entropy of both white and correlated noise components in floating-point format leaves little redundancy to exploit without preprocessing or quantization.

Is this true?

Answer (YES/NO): NO